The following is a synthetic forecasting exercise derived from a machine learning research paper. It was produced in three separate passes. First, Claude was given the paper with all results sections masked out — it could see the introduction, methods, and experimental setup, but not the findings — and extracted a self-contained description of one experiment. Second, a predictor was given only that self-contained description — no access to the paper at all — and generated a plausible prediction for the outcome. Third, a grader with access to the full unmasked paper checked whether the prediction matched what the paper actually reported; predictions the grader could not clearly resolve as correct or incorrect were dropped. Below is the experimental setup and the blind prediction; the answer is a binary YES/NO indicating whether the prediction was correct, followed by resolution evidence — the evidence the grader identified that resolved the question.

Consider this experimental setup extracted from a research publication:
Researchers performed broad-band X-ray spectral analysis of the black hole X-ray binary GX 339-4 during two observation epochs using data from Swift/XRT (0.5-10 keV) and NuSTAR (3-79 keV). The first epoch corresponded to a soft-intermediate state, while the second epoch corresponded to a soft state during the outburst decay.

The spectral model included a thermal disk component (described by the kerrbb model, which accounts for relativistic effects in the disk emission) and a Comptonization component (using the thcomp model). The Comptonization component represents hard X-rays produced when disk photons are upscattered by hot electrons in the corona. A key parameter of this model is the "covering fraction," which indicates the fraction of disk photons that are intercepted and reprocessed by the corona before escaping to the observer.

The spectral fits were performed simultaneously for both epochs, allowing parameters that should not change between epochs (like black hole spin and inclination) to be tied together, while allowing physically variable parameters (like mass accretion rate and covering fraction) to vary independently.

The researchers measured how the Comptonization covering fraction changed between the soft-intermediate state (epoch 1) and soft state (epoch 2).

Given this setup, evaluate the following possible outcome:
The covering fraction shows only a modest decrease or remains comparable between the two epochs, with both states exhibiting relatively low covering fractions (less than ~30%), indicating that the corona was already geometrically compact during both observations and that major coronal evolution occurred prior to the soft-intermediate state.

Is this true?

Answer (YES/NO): NO